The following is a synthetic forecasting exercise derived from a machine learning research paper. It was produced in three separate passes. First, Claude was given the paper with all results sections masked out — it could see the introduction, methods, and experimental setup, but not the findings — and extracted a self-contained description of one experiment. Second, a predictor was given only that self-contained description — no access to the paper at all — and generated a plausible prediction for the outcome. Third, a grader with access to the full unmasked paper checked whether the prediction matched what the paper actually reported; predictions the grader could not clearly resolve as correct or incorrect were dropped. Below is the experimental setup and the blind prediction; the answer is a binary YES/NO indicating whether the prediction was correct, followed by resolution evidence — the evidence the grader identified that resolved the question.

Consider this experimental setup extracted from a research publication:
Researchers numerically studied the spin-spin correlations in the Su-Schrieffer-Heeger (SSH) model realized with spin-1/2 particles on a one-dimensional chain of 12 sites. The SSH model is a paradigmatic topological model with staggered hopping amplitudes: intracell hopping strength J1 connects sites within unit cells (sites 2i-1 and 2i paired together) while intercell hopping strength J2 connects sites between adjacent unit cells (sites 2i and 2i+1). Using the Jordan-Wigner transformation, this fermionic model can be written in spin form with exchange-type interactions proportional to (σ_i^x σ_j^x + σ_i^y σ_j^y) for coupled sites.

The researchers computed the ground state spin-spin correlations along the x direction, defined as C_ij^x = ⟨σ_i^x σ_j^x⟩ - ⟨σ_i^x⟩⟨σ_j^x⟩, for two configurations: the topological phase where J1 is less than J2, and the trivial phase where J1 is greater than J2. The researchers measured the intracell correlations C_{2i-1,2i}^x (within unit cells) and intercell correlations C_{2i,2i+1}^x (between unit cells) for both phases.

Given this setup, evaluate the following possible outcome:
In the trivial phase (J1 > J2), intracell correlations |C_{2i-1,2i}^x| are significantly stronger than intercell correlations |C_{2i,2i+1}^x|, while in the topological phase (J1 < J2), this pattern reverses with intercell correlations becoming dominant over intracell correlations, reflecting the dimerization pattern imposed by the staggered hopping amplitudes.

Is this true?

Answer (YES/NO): YES